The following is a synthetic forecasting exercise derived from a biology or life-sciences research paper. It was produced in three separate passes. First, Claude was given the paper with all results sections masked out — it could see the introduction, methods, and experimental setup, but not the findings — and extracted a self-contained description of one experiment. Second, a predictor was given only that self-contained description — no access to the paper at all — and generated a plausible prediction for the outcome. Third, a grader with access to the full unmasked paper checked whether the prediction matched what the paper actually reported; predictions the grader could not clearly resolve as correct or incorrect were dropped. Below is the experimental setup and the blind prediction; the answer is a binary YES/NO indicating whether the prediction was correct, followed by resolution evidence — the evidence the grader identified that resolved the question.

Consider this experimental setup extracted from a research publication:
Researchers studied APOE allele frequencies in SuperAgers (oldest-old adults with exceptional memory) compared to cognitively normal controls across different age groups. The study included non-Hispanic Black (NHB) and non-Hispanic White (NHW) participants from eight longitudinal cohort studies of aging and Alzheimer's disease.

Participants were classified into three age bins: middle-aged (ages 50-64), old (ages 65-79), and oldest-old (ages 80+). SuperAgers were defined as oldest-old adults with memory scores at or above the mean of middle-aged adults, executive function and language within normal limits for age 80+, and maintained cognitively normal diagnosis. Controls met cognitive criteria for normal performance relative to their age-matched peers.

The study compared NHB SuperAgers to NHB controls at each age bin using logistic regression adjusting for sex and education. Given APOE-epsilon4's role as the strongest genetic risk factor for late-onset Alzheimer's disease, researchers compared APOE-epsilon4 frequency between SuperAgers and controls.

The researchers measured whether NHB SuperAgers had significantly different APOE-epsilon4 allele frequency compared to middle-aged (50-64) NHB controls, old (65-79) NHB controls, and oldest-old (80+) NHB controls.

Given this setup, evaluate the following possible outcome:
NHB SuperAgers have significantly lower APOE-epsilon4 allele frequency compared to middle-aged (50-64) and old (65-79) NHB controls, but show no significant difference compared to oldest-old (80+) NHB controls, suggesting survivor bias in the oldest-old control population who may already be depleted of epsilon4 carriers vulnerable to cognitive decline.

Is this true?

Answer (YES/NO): YES